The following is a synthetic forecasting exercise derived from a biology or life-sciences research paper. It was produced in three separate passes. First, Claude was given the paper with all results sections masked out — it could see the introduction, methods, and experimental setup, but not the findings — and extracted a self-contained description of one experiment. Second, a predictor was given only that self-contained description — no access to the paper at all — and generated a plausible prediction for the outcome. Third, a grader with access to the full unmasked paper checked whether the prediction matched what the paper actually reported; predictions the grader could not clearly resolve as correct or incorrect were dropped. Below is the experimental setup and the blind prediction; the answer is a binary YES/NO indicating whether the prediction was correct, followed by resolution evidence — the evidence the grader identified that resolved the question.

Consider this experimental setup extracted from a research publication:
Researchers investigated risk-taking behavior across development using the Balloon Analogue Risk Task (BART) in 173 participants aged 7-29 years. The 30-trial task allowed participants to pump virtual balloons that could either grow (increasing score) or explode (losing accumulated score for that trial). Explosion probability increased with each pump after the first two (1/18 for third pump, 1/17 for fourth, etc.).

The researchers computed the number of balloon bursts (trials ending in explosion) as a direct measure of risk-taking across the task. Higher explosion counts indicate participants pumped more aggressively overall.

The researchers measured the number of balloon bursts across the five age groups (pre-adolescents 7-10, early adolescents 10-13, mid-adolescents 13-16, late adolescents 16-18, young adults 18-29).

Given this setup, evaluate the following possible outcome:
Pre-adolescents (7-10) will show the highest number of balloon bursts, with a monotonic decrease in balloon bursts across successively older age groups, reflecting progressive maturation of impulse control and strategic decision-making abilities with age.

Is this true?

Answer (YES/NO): NO